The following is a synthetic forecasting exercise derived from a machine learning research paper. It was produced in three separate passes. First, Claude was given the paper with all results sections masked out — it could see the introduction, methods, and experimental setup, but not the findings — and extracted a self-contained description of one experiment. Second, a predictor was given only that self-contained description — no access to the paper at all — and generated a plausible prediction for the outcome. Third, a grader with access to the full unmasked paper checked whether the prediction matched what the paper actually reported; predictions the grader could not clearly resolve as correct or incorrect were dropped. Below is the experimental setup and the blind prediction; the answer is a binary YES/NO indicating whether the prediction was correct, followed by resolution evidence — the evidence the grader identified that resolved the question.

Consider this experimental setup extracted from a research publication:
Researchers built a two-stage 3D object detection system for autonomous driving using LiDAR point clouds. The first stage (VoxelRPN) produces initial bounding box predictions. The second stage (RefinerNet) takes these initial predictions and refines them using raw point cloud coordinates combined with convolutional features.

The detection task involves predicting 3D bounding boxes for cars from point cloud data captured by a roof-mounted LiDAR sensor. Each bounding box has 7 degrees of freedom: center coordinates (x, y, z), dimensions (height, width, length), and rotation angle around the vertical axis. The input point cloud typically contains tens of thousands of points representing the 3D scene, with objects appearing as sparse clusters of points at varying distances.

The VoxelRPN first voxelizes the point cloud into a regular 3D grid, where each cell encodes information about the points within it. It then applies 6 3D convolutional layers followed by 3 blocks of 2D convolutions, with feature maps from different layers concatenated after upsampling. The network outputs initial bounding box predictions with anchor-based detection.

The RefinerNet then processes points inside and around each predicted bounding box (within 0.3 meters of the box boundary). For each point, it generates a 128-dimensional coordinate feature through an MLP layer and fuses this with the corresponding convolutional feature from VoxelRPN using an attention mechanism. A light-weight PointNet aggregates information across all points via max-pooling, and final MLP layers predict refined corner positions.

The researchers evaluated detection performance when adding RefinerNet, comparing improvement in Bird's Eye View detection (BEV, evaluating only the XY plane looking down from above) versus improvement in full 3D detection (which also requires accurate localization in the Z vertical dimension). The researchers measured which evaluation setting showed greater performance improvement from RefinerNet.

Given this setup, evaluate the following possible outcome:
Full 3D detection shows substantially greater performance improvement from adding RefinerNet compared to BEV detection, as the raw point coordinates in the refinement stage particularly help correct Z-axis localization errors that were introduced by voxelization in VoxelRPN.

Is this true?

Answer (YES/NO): YES